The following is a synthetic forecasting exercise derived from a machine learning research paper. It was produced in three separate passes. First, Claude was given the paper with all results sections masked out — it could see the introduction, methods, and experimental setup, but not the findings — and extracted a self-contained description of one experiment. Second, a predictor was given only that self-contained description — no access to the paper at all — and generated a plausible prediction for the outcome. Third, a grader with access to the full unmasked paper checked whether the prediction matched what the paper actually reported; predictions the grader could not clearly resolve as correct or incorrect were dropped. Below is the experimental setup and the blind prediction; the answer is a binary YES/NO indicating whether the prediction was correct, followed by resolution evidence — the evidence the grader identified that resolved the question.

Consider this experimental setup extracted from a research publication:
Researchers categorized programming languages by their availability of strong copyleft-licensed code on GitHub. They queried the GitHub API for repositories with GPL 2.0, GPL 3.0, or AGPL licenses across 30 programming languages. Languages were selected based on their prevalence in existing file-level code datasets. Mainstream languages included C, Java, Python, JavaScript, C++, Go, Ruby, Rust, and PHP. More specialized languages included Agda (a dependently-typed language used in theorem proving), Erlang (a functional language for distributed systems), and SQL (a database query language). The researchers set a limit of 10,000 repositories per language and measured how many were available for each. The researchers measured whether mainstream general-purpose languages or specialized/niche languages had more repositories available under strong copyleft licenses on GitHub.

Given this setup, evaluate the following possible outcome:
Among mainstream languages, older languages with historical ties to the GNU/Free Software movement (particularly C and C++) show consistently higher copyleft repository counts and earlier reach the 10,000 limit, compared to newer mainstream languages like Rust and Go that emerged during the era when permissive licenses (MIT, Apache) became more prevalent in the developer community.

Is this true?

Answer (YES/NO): NO